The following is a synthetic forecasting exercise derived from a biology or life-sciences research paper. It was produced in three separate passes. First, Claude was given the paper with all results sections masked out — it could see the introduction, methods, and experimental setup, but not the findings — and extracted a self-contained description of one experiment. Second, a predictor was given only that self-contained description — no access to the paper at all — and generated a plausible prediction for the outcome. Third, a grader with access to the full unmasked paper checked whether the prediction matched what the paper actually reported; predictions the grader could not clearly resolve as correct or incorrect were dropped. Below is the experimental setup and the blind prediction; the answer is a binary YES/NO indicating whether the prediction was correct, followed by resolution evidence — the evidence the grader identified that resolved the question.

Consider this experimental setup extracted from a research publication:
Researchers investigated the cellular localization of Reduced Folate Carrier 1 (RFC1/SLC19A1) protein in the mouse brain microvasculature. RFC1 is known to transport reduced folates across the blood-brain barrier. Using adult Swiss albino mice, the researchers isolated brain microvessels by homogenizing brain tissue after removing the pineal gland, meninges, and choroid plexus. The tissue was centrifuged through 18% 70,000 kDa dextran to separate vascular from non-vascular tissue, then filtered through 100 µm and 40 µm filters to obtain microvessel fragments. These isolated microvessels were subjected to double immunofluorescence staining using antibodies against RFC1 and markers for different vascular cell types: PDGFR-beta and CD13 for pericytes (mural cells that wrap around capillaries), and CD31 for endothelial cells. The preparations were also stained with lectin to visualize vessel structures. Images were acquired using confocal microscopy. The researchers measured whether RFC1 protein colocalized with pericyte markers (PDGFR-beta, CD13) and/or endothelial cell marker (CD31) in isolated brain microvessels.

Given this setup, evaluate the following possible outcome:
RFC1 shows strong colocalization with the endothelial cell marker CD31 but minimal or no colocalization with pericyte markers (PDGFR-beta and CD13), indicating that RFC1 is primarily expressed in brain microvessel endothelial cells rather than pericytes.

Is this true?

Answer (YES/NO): NO